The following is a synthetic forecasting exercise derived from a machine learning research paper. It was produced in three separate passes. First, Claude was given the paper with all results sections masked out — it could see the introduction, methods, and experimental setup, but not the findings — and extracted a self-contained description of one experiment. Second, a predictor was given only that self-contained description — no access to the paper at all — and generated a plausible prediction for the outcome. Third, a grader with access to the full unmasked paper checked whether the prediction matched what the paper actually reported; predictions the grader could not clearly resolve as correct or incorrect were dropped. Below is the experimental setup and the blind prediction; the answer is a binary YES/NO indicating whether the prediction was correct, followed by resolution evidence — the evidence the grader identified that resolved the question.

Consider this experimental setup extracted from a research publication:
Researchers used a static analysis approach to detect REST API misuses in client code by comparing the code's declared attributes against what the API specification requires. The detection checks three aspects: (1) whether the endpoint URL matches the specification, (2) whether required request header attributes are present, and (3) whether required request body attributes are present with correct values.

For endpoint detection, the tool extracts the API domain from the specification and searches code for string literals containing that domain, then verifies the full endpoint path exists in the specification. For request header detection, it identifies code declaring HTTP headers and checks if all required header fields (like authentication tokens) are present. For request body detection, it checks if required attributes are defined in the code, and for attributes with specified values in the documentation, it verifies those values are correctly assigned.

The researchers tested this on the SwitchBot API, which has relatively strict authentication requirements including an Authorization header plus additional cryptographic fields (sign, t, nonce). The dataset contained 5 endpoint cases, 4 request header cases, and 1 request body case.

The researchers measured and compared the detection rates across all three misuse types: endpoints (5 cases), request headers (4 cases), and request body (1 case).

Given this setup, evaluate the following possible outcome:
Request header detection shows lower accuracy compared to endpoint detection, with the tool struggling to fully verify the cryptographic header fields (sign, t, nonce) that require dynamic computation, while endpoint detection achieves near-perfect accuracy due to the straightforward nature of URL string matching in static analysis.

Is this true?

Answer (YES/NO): YES